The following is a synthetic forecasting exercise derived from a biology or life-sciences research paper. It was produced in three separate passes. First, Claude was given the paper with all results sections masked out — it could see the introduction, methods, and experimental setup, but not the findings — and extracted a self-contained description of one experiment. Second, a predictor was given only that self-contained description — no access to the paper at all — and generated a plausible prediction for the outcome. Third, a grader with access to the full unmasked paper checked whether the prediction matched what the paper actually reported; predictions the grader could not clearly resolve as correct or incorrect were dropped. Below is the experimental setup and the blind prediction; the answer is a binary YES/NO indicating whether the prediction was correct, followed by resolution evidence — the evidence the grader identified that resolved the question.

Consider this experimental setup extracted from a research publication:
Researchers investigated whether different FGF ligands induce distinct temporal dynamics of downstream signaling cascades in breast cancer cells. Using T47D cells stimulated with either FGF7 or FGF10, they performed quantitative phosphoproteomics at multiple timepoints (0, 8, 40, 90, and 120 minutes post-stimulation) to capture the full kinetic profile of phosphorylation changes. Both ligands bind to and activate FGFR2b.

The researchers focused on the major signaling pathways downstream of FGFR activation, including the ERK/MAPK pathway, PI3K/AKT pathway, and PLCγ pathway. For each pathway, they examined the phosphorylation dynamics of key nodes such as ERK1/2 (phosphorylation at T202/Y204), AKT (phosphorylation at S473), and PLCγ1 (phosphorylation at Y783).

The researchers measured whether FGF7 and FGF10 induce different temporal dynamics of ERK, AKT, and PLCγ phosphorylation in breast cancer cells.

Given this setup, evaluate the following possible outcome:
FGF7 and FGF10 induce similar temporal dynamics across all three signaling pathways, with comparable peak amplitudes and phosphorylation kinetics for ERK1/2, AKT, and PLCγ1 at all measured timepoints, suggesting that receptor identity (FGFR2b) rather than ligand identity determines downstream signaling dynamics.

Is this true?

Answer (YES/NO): NO